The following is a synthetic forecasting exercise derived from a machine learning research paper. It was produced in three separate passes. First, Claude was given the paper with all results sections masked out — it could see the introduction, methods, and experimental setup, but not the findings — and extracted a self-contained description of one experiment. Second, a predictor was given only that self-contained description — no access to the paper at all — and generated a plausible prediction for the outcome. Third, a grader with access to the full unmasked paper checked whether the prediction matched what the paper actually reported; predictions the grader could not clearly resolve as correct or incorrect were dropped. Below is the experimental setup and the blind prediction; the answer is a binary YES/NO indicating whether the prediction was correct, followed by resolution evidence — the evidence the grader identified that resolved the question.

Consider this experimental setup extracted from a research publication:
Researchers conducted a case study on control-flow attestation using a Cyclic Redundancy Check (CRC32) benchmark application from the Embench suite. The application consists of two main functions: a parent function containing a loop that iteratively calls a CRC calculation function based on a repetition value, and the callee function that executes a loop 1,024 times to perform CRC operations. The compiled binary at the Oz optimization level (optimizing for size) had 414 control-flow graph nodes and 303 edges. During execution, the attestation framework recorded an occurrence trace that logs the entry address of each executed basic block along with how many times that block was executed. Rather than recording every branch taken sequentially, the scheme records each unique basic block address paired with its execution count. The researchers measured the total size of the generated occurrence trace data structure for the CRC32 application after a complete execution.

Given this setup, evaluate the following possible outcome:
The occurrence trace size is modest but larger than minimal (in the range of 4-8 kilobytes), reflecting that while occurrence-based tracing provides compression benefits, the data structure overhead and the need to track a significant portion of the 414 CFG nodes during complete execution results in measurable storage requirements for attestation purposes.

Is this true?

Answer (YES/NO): NO